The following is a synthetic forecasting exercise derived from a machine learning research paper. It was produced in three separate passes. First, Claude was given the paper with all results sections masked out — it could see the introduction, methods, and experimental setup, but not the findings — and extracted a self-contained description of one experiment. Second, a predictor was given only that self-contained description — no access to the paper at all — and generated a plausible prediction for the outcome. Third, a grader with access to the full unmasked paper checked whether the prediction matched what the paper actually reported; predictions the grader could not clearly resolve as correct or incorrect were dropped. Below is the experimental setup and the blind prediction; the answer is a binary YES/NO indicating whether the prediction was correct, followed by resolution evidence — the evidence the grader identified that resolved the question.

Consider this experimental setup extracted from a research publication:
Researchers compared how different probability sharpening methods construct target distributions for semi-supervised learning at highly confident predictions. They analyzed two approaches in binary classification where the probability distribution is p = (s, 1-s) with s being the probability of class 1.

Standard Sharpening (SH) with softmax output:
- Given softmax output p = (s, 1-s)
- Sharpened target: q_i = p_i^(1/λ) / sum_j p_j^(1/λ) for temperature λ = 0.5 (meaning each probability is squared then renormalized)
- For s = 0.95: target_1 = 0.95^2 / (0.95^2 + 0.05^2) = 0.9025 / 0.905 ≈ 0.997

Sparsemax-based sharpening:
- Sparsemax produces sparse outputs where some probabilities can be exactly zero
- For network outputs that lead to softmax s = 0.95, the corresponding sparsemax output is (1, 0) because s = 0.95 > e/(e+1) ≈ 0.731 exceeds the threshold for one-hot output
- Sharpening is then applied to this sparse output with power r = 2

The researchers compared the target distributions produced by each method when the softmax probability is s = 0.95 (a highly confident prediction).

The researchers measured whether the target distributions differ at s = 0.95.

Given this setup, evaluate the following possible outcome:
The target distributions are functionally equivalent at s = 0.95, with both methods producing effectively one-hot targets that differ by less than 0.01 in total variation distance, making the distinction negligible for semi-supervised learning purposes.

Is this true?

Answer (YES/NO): NO